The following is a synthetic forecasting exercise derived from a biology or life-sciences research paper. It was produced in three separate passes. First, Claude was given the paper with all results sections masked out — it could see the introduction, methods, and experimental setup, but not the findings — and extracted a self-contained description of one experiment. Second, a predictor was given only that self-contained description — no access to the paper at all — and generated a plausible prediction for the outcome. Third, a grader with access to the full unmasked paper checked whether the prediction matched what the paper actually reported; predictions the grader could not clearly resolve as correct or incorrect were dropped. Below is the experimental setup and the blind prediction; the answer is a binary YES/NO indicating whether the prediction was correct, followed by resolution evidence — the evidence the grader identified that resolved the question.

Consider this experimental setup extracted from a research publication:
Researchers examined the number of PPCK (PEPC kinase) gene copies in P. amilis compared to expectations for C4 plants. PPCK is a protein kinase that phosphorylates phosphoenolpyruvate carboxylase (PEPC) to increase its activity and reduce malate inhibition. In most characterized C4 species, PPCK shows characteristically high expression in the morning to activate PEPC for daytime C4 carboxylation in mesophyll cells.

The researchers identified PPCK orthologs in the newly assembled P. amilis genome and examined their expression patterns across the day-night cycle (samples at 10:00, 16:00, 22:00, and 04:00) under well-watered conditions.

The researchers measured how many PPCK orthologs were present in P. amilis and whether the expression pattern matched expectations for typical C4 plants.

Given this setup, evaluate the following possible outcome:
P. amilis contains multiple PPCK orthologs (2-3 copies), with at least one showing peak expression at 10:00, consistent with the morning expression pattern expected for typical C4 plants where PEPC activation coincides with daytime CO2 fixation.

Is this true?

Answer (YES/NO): NO